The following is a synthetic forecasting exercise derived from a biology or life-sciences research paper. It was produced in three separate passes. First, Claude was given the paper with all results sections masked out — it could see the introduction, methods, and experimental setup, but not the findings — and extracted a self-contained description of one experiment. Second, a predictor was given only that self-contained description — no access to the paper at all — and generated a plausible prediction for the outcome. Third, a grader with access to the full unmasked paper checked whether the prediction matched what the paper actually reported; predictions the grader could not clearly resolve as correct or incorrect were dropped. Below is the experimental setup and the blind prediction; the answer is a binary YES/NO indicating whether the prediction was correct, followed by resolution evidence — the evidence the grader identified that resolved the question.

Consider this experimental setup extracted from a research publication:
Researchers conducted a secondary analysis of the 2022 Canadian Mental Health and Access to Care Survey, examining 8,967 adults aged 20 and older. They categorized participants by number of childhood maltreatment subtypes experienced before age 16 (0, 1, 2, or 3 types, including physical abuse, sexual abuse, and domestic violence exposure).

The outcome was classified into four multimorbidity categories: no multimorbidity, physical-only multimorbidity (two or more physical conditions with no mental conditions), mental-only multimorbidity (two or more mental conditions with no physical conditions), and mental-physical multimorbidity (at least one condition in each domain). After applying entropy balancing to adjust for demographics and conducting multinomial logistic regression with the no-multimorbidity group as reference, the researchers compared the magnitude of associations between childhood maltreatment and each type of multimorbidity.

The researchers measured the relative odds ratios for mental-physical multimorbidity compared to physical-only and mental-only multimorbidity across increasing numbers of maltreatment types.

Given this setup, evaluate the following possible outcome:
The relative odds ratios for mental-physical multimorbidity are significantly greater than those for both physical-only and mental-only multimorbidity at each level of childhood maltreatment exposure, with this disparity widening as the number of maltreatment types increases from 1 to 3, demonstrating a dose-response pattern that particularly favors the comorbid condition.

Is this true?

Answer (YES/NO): YES